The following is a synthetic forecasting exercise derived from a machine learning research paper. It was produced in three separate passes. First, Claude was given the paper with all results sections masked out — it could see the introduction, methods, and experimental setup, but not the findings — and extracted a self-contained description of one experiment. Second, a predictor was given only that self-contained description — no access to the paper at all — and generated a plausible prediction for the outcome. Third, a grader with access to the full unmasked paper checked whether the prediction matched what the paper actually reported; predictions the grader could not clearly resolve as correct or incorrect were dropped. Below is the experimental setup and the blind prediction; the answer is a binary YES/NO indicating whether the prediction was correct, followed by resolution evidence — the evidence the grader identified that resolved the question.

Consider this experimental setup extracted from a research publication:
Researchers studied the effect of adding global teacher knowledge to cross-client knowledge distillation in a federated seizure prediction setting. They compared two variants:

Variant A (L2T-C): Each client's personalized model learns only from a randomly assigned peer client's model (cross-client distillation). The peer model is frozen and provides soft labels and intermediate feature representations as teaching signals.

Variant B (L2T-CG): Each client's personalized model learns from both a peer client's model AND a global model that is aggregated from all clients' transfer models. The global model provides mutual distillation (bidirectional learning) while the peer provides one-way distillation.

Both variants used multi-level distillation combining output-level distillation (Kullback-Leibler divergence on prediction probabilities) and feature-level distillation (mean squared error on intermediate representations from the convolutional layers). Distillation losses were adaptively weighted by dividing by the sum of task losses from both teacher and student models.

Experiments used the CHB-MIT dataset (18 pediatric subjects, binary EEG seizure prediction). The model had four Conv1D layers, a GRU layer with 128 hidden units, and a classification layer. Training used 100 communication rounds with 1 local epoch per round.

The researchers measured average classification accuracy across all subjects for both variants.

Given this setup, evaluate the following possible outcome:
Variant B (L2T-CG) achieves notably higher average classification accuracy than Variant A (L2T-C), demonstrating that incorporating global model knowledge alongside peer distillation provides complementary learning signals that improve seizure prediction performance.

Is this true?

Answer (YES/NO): YES